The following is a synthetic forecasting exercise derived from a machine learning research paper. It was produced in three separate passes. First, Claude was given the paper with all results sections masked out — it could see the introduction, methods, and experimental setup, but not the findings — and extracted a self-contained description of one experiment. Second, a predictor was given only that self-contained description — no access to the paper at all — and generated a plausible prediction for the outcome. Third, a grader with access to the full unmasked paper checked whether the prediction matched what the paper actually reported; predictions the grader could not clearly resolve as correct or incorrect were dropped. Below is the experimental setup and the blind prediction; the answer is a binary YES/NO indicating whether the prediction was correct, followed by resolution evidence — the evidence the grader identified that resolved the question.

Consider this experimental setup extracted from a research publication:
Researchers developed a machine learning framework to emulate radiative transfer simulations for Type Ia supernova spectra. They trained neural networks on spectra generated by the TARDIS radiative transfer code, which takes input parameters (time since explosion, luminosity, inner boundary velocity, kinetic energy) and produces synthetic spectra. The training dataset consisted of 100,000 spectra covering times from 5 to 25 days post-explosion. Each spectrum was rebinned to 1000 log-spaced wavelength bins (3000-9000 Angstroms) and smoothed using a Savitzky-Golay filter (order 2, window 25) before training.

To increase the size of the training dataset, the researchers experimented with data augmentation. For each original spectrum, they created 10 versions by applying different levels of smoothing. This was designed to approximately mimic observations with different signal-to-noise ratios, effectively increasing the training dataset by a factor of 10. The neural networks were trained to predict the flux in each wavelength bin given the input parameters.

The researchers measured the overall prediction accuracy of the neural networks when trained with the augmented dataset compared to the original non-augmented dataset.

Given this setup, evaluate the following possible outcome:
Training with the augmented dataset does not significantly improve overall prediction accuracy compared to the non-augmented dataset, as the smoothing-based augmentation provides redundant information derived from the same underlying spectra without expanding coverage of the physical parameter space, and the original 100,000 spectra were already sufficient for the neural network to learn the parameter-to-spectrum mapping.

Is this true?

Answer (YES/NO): NO